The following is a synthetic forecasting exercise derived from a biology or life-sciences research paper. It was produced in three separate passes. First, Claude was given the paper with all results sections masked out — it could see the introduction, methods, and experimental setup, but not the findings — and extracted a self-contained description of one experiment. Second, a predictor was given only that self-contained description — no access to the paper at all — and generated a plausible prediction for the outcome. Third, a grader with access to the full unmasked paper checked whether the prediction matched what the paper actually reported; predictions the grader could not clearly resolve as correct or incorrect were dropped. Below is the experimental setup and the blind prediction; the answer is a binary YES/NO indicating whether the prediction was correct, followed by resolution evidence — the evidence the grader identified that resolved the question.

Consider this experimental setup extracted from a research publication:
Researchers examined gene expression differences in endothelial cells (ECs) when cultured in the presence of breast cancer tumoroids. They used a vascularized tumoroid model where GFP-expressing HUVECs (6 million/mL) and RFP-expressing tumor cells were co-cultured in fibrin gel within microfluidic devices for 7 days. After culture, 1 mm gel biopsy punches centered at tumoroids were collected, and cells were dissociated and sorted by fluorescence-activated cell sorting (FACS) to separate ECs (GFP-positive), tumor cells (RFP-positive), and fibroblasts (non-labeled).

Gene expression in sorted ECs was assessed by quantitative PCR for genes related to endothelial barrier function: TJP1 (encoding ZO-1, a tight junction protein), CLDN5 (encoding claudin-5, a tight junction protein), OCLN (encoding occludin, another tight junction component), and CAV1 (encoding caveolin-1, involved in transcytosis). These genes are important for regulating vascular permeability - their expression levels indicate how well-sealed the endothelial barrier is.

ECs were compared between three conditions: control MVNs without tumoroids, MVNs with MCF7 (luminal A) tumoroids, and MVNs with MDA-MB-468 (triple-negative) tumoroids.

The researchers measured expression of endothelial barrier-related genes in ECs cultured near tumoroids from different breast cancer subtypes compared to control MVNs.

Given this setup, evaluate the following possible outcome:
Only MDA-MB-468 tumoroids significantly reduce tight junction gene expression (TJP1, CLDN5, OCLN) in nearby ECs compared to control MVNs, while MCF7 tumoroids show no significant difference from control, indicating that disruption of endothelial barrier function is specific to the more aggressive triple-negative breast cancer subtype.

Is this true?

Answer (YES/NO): NO